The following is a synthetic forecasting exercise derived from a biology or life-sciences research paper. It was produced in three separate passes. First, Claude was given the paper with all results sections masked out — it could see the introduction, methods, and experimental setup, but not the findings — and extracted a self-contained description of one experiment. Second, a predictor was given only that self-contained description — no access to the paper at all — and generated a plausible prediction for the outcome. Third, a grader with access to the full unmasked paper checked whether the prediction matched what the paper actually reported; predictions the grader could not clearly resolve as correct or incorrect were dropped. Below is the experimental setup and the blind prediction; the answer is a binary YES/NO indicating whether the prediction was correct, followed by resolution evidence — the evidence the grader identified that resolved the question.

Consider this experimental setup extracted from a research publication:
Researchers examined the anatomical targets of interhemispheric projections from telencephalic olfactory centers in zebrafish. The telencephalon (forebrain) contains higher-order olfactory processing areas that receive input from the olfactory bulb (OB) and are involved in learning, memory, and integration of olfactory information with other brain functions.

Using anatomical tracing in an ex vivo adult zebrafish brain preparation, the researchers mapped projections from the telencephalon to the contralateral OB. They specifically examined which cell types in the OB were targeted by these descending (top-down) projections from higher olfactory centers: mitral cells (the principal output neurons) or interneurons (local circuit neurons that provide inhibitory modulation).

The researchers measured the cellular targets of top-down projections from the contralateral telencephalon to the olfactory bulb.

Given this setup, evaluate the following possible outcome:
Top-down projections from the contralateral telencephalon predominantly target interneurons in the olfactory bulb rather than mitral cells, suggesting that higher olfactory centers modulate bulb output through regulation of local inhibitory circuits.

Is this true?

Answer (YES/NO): YES